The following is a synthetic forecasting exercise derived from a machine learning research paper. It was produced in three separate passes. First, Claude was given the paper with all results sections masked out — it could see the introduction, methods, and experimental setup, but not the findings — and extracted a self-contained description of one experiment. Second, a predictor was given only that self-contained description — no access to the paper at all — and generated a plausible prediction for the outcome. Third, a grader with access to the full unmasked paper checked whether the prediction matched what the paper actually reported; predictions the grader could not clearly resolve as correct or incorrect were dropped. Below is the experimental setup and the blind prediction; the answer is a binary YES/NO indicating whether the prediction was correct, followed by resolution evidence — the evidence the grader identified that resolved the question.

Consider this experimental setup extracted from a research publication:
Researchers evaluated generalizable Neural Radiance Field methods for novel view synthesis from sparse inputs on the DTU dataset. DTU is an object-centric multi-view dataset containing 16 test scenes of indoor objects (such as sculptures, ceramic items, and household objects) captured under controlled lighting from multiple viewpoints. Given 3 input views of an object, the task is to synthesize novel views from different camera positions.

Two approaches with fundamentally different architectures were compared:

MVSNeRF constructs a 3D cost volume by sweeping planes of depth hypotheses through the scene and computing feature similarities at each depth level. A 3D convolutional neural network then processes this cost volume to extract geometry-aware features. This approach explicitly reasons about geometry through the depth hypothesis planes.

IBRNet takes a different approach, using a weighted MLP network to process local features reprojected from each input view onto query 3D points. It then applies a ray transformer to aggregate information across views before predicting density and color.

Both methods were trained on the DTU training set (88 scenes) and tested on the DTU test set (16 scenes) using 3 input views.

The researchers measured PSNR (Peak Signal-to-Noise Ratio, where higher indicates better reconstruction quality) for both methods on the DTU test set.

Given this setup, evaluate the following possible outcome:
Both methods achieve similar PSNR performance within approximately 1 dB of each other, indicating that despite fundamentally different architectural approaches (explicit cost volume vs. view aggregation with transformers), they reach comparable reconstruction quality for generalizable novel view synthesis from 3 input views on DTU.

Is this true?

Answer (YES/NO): YES